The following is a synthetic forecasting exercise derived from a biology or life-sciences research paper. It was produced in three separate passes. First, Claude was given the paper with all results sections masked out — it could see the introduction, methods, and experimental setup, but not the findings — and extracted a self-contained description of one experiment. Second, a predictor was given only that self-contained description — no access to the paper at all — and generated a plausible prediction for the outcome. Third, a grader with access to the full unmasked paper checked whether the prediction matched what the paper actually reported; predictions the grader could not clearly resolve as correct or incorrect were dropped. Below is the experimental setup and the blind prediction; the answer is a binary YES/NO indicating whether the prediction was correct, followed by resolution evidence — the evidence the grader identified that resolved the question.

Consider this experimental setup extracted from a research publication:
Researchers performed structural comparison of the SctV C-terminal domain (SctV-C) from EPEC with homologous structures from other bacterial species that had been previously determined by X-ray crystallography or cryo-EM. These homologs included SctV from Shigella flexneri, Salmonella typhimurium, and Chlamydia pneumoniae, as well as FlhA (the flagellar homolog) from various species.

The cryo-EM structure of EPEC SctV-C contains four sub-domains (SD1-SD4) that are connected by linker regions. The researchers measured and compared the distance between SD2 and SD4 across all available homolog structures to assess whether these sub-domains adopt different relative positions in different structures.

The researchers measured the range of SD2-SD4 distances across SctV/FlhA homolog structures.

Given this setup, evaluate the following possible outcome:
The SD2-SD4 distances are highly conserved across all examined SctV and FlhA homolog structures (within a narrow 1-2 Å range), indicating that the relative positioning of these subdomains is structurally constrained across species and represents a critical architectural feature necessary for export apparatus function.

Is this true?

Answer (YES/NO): NO